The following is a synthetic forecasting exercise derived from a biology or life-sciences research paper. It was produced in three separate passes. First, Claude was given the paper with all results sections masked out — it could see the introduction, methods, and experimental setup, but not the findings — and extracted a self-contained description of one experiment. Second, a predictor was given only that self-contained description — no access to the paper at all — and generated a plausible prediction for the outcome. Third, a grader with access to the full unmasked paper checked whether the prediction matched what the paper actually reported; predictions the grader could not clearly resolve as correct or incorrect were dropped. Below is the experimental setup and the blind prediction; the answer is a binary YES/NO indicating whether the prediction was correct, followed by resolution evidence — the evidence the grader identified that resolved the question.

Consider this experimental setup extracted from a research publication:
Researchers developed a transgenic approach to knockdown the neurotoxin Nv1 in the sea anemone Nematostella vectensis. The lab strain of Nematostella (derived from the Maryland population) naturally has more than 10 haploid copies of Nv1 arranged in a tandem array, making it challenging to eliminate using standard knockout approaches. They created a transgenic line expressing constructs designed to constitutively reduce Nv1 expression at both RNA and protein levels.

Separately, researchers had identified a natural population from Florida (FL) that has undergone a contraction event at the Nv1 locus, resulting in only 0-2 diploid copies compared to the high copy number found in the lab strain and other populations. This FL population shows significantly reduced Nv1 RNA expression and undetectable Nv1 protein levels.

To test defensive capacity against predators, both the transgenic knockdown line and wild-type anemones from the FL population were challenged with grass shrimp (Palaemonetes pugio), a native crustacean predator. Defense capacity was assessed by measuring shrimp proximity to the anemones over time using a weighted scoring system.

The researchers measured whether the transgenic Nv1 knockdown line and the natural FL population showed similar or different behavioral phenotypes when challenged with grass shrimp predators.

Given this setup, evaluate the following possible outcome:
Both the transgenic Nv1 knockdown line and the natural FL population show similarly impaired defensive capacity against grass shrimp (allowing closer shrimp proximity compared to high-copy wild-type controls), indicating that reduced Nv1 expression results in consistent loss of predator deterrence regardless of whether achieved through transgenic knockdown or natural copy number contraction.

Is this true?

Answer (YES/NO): YES